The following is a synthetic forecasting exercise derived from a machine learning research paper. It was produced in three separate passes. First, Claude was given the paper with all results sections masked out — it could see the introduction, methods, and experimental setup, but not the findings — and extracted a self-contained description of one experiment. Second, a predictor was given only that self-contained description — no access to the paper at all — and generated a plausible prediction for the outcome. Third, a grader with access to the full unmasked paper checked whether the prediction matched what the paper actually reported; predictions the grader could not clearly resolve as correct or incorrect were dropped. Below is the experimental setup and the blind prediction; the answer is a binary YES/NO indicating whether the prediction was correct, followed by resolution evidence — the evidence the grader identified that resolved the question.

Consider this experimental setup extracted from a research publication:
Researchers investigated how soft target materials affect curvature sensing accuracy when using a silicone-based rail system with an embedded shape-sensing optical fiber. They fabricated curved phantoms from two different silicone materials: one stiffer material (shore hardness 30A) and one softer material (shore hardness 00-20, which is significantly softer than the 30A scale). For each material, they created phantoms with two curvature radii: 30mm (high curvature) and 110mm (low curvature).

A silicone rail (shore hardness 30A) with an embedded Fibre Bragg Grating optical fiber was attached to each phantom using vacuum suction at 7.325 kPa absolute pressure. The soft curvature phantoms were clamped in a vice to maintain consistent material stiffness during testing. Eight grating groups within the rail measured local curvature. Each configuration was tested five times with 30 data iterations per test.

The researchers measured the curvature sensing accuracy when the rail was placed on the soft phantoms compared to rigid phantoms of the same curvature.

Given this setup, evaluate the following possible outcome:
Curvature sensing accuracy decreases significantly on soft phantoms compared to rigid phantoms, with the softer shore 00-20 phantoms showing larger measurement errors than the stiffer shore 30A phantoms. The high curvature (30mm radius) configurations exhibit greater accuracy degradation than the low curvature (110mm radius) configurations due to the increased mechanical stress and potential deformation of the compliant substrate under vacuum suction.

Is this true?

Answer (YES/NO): NO